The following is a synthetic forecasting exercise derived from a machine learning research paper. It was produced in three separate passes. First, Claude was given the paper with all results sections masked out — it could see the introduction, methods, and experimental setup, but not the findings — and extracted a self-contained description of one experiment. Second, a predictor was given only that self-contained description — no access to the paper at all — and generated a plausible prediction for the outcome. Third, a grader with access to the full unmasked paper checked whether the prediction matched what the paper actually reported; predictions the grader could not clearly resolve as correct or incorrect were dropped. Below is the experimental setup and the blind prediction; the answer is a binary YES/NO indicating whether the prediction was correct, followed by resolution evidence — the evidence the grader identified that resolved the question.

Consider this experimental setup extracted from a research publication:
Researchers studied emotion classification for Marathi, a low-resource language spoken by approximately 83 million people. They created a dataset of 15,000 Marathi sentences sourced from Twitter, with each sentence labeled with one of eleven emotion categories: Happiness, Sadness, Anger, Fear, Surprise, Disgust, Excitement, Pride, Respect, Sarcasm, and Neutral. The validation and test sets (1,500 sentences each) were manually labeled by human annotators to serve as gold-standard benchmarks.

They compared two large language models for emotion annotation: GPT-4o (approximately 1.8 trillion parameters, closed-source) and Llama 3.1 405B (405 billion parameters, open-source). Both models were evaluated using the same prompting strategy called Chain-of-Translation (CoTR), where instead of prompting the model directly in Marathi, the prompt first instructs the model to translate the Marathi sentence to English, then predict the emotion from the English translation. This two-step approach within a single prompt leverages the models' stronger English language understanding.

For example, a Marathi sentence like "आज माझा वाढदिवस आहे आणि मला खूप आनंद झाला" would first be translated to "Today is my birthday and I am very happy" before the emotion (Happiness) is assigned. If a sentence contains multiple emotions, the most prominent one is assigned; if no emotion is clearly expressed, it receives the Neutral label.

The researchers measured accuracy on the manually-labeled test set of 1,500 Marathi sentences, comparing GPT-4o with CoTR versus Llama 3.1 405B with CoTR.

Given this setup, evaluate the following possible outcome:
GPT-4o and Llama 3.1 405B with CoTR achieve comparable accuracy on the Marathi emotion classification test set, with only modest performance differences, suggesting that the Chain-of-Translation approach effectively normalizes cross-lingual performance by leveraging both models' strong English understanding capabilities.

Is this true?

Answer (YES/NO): NO